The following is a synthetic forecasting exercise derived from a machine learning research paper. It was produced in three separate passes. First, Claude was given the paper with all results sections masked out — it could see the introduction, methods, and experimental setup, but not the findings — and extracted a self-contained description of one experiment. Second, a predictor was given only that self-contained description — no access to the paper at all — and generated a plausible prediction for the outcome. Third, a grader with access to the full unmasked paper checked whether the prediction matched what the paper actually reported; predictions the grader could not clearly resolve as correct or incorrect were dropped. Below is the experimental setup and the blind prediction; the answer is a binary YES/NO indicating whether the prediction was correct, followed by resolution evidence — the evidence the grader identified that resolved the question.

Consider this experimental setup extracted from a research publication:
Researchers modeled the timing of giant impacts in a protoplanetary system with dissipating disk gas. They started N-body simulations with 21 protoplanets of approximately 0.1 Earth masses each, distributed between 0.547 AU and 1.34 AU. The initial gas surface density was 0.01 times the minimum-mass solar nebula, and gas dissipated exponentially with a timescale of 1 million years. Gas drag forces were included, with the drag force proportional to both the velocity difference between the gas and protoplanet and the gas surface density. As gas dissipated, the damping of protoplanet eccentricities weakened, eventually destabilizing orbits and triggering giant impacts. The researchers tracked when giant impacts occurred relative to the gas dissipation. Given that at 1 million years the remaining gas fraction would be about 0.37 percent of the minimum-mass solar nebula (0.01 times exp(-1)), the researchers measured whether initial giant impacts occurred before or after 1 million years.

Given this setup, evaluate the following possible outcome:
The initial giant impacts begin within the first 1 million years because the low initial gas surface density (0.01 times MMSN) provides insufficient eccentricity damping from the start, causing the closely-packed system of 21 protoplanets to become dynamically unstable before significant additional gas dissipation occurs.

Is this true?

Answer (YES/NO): YES